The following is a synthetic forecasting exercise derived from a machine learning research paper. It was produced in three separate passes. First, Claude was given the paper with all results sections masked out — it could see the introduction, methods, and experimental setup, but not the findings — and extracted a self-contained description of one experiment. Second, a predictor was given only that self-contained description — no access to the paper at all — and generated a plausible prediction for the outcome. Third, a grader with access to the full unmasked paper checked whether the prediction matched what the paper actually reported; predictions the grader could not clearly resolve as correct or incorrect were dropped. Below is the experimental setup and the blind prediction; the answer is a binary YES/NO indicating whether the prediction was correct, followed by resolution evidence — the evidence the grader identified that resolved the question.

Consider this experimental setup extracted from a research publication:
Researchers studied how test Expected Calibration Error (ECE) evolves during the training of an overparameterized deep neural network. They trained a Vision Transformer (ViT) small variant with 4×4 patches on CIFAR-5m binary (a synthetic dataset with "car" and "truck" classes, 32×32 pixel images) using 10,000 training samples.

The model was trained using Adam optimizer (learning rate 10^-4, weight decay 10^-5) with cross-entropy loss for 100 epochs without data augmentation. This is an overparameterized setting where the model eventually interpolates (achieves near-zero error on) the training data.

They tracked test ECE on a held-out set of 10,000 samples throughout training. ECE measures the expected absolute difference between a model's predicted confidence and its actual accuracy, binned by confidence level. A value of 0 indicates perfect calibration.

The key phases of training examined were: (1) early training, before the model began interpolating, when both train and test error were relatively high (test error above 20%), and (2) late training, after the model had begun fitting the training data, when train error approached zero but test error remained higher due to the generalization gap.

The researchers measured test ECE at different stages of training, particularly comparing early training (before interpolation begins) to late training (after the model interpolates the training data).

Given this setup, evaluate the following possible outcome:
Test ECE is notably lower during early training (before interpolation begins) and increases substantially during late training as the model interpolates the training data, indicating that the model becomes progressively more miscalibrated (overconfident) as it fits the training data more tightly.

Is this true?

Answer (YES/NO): YES